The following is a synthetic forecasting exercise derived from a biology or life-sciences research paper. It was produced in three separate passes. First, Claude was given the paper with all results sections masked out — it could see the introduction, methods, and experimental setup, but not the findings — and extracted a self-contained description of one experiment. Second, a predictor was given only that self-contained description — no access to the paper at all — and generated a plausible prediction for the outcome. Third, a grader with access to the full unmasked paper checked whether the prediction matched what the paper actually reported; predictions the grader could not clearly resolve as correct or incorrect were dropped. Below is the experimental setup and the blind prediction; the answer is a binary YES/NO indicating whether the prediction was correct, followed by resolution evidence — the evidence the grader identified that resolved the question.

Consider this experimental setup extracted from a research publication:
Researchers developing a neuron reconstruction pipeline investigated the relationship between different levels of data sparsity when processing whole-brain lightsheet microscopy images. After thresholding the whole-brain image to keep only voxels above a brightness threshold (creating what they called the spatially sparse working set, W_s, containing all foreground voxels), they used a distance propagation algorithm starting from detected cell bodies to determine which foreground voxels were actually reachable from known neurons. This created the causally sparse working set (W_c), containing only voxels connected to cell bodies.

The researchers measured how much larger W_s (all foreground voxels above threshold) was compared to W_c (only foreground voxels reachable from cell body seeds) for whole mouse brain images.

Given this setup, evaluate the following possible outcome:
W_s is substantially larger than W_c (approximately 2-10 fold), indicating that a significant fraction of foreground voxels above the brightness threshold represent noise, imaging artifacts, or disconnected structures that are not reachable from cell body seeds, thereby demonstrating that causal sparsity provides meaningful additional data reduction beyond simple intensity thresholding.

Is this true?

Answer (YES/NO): YES